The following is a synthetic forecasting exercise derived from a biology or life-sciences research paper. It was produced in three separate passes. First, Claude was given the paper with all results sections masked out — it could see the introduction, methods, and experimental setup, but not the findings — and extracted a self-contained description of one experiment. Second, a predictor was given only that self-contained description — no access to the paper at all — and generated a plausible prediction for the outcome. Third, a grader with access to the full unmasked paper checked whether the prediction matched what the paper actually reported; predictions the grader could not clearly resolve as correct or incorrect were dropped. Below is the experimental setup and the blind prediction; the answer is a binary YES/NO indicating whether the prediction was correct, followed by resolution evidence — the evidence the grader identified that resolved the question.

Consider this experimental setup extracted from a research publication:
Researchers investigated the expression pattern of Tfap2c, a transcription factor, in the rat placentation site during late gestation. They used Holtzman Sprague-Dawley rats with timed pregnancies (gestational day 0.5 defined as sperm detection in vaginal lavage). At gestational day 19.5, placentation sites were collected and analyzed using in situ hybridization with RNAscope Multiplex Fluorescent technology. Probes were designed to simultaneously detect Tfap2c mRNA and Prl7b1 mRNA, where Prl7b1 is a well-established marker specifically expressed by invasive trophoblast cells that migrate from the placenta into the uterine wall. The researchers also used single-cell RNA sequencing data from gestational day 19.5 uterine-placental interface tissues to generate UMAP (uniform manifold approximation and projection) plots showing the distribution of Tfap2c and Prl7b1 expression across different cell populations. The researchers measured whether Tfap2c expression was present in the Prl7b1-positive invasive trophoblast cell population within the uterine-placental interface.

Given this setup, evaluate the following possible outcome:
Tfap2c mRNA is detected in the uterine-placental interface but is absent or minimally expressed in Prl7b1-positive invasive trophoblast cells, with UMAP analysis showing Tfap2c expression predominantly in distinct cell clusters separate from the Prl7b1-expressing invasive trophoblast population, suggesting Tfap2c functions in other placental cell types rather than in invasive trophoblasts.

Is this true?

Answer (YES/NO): NO